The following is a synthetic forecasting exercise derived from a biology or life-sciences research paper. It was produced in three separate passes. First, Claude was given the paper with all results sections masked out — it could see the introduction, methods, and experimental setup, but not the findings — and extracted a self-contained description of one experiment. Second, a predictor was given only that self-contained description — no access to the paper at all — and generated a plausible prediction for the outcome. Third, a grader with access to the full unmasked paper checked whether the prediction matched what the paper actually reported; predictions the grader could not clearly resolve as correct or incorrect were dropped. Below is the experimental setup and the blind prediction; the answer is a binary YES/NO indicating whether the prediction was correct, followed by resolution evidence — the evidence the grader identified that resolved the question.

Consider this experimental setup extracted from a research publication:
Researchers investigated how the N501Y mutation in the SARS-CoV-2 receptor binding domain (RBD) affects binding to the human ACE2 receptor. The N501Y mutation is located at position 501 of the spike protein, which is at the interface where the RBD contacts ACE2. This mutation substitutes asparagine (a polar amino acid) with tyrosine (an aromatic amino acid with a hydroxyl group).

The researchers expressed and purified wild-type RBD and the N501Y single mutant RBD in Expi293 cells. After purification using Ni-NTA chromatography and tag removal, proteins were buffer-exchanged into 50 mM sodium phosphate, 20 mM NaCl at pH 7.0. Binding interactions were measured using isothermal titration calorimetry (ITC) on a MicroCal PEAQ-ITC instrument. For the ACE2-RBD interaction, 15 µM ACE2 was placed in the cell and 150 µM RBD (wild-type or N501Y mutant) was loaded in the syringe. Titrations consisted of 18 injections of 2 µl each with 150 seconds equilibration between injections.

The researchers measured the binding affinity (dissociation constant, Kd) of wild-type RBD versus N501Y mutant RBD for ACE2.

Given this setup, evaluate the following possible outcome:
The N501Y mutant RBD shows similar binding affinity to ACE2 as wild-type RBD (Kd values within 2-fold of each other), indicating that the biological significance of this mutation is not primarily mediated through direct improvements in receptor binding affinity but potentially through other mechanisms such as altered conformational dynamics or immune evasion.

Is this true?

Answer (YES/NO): NO